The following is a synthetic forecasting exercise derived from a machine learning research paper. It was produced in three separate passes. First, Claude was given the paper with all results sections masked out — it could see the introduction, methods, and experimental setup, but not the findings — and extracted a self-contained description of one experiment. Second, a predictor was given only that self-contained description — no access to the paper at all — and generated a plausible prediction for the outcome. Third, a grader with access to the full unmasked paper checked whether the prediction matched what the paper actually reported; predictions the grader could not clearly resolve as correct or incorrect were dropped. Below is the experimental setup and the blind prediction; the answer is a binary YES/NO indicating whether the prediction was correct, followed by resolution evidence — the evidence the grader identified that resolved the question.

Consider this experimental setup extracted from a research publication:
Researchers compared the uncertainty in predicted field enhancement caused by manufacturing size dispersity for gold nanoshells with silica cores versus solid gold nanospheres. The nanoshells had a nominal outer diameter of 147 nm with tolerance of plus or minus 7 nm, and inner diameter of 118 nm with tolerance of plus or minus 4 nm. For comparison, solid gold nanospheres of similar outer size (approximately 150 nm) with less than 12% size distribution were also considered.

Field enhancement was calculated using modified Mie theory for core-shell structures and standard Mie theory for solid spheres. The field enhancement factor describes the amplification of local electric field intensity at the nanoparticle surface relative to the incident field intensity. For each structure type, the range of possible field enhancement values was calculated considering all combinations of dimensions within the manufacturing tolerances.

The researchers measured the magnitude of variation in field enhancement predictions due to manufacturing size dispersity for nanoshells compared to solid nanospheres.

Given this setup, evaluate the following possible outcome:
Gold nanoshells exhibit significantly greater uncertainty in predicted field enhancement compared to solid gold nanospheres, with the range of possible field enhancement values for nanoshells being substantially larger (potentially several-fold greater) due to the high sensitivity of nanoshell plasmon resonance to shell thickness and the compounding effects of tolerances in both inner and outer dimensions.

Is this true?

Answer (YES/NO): YES